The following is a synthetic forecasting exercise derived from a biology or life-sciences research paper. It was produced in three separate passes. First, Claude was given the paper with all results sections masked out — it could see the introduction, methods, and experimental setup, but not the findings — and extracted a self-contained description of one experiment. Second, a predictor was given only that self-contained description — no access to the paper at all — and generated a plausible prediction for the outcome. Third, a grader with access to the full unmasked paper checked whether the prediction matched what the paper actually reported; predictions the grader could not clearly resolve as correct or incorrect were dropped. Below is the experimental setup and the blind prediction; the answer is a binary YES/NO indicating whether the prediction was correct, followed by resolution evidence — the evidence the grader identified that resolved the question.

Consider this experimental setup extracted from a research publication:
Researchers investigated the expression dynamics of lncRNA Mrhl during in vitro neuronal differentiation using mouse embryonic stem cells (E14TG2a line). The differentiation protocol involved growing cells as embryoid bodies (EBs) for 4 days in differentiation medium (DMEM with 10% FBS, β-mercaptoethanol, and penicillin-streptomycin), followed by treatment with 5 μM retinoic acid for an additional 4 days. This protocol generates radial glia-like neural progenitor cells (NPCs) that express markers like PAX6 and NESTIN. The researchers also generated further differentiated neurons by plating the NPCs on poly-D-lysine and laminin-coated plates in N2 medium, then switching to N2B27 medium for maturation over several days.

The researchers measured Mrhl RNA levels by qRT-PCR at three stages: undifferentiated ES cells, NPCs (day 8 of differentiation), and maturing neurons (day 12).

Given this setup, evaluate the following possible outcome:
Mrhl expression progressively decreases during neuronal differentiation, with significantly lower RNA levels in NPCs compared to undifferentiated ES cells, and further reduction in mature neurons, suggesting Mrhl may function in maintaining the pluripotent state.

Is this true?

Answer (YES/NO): NO